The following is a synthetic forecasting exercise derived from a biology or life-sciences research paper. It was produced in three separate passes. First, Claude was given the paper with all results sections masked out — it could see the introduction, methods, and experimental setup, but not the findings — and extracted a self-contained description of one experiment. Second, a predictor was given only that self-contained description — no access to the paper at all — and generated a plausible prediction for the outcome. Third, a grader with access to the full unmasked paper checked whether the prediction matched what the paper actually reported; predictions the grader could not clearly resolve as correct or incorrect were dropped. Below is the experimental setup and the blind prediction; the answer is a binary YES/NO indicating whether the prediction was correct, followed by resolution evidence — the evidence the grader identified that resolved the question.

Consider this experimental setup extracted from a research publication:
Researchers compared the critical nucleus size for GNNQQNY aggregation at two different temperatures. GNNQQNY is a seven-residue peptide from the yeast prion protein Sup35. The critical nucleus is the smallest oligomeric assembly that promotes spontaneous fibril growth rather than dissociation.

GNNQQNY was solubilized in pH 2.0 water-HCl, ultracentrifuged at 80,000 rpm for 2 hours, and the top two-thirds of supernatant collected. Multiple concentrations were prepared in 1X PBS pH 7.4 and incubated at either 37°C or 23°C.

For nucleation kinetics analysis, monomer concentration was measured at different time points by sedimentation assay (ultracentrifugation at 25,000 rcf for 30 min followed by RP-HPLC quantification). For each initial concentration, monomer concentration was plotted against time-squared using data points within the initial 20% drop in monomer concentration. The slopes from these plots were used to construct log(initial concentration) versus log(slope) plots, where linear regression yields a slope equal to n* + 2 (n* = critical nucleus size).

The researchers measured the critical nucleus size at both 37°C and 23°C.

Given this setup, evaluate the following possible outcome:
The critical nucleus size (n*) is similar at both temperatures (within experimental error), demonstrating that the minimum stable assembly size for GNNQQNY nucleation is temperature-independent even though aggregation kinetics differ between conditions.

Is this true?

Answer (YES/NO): NO